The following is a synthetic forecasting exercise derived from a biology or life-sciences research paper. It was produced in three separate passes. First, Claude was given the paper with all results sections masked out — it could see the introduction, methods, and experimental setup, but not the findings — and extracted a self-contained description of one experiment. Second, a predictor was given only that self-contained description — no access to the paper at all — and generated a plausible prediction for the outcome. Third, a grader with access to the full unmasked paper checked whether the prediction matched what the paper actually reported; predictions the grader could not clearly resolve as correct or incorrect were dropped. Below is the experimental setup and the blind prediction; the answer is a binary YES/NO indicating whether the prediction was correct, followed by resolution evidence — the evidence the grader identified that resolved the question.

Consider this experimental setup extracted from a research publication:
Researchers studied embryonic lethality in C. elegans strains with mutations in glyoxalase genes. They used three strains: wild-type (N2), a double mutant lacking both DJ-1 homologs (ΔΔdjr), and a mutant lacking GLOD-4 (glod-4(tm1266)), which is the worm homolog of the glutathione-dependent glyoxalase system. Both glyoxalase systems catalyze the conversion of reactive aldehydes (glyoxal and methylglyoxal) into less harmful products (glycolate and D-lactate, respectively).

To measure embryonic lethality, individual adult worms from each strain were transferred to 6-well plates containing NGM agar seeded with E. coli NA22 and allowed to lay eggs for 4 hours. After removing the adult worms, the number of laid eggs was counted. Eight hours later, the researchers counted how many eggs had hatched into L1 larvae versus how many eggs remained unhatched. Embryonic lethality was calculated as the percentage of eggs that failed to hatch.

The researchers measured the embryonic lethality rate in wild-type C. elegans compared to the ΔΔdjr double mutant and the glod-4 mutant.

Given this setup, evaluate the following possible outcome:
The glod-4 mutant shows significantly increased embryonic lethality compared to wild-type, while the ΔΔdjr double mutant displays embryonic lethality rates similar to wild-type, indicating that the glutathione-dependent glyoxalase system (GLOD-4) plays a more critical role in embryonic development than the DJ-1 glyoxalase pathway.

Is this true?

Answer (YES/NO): NO